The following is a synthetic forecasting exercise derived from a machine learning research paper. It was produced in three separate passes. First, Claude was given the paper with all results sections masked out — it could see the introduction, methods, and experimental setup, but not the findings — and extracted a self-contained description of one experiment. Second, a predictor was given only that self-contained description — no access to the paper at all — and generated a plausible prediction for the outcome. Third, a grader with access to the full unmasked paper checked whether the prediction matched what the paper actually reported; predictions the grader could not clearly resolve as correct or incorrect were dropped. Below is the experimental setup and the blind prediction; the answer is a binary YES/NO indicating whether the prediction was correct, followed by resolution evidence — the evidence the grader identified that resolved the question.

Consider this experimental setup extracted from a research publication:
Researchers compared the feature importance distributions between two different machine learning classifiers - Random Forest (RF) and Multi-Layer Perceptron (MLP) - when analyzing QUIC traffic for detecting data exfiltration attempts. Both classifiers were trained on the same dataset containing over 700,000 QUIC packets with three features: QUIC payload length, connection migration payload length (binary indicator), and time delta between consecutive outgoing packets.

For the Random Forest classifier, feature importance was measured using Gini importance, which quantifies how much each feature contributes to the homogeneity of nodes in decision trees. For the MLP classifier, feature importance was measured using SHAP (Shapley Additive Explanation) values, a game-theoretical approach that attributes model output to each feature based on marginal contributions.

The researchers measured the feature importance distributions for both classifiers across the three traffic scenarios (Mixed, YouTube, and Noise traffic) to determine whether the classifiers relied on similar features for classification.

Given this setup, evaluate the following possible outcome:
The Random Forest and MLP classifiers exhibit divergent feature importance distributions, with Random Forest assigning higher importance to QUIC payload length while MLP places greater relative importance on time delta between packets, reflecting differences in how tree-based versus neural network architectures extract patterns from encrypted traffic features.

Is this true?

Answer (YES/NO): NO